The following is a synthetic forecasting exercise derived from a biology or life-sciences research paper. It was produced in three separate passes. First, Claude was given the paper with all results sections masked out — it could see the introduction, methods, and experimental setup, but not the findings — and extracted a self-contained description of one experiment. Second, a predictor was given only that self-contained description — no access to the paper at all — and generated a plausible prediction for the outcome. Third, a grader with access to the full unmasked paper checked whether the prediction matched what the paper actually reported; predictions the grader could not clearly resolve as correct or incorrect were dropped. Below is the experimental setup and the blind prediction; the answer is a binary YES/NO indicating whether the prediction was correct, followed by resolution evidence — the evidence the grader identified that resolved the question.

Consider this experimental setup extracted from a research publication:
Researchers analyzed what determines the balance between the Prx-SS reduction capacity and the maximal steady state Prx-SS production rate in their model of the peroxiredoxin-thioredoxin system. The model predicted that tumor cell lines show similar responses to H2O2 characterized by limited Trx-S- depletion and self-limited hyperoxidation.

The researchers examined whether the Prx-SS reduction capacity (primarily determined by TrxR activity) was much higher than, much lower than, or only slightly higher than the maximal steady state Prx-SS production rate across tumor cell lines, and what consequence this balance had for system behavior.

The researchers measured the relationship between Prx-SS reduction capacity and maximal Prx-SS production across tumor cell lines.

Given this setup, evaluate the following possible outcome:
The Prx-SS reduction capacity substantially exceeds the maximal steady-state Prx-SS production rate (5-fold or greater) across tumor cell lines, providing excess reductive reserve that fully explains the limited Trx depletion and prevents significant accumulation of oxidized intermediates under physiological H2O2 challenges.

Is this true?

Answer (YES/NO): NO